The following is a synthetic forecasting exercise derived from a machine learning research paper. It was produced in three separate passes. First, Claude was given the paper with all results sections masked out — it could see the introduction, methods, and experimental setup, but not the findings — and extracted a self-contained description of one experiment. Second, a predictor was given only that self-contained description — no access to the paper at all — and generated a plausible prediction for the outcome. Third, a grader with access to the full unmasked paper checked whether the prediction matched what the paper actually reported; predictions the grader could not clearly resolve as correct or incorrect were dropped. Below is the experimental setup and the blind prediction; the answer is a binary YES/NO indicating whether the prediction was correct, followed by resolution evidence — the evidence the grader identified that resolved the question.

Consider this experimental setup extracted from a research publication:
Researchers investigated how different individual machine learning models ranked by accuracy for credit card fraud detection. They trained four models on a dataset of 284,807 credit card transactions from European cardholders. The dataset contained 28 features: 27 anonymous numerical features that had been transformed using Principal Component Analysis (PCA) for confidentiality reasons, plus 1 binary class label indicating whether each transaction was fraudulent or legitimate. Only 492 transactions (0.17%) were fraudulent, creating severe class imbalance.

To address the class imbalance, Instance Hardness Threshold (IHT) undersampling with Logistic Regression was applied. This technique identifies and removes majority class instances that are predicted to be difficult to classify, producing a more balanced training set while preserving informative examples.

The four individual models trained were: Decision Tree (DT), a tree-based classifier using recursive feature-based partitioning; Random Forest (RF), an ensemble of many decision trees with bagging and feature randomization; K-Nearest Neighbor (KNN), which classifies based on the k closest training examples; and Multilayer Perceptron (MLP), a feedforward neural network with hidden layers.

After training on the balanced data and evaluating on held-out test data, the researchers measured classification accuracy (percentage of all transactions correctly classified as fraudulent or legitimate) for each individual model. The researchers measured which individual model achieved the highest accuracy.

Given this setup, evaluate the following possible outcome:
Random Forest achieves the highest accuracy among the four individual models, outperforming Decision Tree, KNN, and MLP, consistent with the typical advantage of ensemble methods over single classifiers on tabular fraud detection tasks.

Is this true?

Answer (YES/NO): NO